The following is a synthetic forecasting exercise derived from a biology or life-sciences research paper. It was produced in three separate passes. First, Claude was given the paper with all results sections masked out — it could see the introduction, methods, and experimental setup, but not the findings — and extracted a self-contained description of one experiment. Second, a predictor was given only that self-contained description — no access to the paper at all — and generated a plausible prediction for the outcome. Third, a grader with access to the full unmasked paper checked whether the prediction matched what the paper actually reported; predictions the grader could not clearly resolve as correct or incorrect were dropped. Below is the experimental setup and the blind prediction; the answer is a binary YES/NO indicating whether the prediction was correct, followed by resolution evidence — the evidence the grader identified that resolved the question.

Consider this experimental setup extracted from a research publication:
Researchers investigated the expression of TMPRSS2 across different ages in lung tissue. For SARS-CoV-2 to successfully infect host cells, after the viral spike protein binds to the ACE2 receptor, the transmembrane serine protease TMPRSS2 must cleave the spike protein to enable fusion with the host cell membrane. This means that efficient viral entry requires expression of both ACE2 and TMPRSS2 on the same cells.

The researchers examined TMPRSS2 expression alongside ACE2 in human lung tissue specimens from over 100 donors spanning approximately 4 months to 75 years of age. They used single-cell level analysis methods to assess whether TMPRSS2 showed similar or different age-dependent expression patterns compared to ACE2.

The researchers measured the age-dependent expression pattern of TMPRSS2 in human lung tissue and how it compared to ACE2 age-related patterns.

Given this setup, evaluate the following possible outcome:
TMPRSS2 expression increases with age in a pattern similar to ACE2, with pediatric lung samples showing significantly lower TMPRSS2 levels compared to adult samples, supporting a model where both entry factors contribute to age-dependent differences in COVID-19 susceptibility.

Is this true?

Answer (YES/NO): NO